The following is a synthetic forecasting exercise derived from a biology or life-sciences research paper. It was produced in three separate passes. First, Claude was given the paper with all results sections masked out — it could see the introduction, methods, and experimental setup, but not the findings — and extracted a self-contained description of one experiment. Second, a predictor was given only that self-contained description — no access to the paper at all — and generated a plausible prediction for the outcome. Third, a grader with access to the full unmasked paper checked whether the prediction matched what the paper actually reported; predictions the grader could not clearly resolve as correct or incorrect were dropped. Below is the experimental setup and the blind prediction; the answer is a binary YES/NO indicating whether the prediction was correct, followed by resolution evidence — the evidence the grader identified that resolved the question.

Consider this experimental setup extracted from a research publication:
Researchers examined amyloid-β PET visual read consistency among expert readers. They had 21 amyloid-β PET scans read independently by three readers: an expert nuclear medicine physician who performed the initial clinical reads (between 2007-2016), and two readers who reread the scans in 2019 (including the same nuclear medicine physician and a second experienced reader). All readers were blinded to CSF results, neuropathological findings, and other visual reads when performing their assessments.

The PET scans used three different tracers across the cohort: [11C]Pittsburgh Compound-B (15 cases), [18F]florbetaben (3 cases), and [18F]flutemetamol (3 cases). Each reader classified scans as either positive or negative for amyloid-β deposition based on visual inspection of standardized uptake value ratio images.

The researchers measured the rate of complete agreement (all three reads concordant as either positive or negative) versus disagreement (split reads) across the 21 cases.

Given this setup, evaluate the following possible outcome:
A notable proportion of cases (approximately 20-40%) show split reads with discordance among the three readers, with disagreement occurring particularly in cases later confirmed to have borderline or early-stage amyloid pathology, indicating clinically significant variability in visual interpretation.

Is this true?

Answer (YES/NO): NO